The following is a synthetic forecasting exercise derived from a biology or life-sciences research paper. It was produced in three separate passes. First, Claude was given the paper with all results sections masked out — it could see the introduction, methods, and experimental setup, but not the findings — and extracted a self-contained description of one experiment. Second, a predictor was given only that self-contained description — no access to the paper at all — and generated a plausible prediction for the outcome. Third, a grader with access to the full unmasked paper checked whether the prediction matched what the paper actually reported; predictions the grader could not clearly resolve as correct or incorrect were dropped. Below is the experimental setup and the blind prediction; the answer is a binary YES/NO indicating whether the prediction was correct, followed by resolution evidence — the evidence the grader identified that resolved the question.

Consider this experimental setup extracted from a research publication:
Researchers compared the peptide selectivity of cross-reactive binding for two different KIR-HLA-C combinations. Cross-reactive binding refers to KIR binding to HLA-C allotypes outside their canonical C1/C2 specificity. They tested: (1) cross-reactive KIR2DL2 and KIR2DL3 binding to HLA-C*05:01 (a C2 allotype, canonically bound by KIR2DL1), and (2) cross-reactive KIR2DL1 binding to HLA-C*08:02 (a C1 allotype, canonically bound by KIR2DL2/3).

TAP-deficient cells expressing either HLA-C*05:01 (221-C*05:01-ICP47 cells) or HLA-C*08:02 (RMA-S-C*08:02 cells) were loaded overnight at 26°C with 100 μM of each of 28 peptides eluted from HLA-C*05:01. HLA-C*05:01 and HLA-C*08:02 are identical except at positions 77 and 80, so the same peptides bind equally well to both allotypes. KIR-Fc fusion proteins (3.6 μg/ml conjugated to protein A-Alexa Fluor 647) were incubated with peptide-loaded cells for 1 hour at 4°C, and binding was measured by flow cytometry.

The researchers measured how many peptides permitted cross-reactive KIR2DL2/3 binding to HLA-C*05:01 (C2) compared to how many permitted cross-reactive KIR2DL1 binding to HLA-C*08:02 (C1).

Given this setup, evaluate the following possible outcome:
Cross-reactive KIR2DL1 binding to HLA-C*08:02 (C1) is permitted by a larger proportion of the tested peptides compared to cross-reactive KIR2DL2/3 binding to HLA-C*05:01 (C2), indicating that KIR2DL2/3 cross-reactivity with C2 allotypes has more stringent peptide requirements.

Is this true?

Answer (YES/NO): NO